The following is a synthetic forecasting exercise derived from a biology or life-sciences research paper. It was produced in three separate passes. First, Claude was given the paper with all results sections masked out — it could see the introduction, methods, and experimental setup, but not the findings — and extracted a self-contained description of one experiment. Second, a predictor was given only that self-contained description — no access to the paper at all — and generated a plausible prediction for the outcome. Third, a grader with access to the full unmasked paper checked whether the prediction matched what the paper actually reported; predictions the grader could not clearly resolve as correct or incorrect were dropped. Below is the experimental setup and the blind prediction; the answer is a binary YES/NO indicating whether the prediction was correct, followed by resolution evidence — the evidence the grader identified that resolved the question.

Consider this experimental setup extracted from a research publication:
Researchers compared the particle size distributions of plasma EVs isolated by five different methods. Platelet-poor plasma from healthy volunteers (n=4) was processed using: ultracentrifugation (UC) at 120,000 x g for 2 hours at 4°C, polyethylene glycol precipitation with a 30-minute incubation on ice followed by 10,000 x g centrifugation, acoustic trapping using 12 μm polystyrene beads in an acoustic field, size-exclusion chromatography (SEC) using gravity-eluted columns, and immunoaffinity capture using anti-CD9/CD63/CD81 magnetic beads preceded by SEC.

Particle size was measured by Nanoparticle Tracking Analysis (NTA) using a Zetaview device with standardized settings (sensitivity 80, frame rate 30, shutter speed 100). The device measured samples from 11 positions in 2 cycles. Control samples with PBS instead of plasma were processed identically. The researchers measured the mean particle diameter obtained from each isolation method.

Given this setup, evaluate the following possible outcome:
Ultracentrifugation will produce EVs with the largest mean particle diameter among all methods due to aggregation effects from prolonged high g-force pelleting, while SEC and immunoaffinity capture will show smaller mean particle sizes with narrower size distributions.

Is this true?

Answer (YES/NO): YES